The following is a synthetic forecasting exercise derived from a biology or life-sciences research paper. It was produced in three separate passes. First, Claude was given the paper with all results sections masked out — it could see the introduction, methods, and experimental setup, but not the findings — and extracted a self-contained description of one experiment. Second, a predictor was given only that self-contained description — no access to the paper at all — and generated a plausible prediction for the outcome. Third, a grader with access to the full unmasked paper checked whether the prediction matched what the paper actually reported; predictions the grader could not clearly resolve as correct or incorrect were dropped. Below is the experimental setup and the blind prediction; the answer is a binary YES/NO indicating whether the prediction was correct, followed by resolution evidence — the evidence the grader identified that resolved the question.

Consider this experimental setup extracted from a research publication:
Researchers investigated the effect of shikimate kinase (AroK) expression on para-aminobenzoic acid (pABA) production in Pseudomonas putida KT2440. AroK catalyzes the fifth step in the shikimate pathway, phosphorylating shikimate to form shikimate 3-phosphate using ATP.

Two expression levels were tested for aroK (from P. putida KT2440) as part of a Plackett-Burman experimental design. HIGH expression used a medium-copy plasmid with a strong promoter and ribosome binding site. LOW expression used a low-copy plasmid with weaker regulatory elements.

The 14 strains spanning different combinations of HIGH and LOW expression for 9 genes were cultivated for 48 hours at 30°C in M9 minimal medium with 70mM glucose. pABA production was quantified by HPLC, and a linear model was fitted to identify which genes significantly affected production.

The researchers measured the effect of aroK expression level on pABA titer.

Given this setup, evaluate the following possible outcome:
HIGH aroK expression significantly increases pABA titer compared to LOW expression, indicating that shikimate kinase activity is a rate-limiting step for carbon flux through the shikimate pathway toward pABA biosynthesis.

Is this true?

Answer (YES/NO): NO